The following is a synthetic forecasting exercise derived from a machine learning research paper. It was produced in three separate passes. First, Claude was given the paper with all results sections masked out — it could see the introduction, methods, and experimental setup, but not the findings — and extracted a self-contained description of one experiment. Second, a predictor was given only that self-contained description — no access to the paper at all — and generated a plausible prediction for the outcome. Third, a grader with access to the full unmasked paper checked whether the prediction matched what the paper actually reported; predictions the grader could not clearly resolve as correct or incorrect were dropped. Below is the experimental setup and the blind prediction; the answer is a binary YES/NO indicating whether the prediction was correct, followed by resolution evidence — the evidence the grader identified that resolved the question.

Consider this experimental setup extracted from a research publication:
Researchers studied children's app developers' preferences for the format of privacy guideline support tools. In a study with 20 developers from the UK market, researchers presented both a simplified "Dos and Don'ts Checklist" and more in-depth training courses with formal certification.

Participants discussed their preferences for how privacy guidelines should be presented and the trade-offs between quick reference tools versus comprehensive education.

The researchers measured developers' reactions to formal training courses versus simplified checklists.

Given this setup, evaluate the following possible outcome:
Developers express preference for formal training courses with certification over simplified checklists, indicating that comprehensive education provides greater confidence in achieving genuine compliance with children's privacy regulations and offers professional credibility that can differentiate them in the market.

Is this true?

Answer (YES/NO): NO